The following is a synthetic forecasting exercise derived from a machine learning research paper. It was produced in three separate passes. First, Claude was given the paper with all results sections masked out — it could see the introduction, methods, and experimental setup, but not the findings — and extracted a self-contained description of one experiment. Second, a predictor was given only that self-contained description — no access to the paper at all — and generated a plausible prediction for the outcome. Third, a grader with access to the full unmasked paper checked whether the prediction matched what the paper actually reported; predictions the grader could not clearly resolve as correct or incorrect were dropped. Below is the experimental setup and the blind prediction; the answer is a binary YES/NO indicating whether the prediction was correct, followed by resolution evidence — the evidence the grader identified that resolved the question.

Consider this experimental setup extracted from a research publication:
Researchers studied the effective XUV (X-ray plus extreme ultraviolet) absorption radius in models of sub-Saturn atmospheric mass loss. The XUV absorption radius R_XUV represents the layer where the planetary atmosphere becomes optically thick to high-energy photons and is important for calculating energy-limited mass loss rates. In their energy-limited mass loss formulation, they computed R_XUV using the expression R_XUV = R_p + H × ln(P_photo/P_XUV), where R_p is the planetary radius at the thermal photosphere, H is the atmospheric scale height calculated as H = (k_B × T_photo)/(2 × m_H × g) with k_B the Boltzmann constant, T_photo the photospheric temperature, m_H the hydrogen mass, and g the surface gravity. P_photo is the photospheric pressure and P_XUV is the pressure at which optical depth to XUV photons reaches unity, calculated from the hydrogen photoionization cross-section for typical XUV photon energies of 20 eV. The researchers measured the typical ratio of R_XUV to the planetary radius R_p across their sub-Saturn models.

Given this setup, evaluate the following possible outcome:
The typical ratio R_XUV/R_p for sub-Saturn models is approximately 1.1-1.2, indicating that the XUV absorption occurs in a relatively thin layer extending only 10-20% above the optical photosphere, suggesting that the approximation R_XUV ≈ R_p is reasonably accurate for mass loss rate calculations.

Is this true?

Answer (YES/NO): NO